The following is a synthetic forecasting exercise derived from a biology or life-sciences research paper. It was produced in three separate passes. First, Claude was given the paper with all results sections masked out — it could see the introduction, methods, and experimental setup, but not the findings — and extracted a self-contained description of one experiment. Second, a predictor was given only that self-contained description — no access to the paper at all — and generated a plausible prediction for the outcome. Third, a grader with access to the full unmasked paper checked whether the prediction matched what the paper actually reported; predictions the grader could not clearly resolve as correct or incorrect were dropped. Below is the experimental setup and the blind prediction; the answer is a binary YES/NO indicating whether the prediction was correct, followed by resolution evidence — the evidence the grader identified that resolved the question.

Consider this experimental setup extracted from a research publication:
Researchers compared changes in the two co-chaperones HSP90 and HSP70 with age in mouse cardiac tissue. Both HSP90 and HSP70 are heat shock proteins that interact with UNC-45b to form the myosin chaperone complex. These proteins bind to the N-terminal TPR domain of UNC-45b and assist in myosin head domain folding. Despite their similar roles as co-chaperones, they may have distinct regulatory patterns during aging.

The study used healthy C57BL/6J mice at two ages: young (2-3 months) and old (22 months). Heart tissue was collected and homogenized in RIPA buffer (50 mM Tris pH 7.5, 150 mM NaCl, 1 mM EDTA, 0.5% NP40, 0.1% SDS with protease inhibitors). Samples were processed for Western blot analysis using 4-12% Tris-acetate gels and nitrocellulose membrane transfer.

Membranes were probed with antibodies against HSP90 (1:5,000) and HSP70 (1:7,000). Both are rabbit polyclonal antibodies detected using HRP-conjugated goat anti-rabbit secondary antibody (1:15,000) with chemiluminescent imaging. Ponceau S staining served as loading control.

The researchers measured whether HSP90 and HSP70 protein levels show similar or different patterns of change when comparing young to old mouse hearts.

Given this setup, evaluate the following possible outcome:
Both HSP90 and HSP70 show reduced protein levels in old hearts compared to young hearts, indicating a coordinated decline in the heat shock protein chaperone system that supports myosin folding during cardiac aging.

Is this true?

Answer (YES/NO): NO